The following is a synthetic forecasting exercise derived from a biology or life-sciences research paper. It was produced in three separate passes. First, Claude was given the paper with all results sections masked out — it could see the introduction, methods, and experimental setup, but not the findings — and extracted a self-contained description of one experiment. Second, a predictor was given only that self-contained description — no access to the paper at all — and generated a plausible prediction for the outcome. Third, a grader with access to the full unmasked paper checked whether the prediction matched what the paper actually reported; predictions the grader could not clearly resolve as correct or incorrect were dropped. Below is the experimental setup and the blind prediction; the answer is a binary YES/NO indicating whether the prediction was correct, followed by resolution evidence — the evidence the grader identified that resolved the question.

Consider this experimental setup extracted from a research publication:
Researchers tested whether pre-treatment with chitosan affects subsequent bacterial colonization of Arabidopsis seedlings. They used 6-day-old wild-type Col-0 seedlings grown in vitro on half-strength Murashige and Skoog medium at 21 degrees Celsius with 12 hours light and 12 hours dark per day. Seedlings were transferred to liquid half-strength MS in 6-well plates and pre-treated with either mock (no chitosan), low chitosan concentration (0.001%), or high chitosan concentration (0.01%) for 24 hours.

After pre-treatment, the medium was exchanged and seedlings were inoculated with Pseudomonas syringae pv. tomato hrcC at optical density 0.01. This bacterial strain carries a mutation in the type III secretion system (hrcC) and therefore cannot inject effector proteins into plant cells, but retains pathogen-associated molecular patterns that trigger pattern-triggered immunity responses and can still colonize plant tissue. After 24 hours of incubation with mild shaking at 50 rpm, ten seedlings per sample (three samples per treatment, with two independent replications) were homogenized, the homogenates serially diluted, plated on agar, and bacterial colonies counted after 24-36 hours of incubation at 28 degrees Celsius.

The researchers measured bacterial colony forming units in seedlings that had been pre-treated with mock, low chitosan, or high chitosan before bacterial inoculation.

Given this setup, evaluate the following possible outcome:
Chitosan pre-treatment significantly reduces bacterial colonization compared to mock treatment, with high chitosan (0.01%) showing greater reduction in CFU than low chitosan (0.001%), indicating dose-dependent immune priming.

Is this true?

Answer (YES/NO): NO